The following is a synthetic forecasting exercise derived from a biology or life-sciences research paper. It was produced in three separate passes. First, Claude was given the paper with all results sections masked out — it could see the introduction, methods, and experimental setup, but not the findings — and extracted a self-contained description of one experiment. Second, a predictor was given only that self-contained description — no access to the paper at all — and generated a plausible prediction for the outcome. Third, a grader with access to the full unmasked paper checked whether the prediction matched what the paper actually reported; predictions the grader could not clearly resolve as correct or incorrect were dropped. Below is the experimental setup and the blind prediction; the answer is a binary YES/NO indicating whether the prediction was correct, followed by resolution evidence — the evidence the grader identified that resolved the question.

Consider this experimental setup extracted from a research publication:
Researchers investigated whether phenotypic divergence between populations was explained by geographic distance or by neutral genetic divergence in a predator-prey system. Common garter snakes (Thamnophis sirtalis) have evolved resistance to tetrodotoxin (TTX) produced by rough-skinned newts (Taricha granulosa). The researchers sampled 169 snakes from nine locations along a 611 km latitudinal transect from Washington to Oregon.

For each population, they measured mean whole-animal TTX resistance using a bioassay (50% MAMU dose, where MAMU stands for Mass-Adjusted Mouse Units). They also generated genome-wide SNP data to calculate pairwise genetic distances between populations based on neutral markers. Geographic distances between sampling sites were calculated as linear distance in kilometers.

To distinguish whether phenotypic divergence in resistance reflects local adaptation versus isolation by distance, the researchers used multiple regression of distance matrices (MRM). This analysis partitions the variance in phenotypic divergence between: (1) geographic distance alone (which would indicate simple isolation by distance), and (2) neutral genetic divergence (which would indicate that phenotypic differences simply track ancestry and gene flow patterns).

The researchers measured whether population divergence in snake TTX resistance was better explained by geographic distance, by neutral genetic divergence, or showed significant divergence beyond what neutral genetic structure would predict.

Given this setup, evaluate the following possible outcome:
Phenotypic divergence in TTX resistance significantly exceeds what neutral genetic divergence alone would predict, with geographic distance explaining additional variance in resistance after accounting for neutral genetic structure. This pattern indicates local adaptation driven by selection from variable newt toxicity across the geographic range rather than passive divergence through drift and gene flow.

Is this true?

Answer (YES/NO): NO